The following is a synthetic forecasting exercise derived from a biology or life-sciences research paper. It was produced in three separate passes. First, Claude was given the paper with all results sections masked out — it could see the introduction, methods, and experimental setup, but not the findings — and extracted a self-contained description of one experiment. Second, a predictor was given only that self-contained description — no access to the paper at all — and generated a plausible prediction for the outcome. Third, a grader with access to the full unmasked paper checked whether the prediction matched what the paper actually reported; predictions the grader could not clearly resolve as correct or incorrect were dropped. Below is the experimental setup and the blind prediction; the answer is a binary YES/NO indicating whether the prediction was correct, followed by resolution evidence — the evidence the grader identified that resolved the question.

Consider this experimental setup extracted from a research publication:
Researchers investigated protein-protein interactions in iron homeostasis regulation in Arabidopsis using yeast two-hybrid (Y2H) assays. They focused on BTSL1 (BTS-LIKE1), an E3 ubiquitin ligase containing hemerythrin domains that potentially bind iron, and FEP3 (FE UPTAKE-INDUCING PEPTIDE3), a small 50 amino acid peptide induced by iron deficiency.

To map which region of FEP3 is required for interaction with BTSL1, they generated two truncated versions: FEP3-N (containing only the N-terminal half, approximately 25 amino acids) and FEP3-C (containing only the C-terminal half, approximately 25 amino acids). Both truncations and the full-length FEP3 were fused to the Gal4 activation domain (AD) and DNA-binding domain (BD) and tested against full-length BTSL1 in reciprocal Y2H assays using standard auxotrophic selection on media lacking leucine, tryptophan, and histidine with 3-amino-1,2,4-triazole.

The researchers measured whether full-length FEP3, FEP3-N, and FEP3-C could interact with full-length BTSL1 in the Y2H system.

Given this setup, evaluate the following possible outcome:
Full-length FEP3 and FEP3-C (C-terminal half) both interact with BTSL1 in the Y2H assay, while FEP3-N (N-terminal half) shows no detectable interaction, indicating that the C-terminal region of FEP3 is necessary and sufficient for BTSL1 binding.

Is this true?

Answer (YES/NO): YES